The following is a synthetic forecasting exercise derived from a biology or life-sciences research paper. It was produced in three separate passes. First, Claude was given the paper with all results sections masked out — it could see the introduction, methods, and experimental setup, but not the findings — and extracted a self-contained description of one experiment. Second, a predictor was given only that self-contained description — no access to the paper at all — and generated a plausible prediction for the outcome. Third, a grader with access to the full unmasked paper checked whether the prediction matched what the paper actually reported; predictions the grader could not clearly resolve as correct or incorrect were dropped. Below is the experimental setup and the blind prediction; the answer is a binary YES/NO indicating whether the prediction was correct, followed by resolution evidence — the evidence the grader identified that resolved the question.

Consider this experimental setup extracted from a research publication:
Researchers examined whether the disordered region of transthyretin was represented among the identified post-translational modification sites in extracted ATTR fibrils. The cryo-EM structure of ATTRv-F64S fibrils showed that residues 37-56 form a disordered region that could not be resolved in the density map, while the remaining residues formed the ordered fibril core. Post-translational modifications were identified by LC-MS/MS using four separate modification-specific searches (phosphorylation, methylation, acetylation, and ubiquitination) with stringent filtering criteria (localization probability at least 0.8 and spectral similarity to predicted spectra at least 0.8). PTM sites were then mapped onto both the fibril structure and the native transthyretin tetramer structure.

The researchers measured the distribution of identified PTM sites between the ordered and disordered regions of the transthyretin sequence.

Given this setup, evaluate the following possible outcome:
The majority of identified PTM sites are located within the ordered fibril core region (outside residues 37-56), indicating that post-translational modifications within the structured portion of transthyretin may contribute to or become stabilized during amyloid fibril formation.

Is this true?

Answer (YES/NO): YES